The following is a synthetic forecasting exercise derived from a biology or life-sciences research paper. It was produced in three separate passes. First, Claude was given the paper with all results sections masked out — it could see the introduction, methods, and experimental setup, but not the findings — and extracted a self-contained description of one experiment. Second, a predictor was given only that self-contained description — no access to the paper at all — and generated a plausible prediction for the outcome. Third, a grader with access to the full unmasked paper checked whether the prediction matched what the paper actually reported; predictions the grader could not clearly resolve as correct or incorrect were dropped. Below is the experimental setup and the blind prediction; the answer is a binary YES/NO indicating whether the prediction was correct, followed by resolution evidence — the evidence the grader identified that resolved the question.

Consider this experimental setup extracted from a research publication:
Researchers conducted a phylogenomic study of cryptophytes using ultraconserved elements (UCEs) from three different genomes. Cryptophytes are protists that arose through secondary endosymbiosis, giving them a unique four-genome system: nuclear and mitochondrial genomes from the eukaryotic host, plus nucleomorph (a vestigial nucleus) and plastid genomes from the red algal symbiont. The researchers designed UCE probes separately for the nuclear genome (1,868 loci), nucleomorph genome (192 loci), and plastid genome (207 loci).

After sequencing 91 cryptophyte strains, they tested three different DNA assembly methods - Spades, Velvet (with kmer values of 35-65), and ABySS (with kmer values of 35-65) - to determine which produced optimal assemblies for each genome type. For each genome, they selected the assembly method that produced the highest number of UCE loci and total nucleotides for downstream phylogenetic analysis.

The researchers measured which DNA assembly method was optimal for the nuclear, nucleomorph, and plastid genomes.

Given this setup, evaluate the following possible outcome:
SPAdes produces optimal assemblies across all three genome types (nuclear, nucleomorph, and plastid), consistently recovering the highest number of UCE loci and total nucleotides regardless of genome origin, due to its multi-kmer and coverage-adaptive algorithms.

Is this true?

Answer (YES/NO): NO